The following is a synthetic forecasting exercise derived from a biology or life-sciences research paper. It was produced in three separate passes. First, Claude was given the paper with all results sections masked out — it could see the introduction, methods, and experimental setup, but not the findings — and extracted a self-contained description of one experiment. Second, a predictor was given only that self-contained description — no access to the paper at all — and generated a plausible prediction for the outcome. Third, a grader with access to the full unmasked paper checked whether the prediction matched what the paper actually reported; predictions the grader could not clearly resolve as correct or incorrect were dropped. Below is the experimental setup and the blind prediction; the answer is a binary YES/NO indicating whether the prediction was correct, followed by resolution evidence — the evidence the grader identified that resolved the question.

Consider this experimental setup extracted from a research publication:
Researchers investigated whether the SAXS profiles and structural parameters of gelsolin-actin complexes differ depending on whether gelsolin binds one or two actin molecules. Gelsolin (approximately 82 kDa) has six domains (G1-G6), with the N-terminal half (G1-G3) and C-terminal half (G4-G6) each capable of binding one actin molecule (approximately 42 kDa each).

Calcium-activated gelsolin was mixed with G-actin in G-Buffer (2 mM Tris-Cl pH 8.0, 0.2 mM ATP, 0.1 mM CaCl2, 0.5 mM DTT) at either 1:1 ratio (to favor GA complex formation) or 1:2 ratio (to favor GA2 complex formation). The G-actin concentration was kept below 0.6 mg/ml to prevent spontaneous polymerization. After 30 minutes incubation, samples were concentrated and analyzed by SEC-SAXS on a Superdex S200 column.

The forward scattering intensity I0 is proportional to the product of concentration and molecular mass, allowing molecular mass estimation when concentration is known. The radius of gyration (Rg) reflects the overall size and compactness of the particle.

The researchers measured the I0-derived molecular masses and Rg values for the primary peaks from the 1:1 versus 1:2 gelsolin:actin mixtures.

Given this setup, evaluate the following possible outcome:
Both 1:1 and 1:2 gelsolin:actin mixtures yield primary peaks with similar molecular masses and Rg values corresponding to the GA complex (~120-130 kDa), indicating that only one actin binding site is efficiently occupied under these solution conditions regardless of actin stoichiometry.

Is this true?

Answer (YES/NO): NO